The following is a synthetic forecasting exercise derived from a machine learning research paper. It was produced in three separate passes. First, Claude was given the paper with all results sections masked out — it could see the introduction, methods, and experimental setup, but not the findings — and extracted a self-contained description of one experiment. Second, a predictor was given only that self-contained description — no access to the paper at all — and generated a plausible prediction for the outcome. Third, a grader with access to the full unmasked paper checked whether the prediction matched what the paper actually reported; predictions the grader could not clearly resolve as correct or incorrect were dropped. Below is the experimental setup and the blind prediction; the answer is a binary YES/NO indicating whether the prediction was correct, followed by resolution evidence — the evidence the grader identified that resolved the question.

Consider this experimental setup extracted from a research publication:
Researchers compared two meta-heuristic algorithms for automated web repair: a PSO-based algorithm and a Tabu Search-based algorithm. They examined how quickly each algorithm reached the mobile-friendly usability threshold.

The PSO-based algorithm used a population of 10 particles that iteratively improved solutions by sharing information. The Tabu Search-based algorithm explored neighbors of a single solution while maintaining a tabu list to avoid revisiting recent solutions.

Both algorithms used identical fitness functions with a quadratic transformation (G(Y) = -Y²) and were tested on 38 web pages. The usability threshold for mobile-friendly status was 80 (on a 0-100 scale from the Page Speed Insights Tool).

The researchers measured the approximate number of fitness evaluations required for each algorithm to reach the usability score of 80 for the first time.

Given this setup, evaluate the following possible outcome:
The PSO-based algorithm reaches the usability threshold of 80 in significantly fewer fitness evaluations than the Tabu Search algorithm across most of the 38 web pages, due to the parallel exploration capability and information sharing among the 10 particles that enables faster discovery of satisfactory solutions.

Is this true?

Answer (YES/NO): NO